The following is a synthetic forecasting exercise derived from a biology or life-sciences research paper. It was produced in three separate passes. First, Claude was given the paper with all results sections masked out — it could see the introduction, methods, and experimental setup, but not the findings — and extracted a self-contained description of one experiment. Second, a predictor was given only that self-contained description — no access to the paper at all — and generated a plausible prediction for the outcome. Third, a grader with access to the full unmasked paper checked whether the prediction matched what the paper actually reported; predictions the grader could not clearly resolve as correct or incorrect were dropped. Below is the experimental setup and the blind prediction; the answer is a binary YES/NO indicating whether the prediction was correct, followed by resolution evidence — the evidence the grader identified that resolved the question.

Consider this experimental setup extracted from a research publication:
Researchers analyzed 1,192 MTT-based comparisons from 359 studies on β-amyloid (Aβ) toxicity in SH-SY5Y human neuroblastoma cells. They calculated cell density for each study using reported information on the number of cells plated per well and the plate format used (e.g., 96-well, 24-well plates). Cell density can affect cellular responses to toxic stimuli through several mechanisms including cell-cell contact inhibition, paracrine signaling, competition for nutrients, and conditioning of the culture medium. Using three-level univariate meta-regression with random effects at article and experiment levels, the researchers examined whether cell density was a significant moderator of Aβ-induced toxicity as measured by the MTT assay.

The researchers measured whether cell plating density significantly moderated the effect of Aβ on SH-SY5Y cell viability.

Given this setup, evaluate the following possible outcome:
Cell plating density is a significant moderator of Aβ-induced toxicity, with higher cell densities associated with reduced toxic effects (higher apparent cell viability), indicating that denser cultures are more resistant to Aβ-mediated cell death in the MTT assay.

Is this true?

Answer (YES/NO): NO